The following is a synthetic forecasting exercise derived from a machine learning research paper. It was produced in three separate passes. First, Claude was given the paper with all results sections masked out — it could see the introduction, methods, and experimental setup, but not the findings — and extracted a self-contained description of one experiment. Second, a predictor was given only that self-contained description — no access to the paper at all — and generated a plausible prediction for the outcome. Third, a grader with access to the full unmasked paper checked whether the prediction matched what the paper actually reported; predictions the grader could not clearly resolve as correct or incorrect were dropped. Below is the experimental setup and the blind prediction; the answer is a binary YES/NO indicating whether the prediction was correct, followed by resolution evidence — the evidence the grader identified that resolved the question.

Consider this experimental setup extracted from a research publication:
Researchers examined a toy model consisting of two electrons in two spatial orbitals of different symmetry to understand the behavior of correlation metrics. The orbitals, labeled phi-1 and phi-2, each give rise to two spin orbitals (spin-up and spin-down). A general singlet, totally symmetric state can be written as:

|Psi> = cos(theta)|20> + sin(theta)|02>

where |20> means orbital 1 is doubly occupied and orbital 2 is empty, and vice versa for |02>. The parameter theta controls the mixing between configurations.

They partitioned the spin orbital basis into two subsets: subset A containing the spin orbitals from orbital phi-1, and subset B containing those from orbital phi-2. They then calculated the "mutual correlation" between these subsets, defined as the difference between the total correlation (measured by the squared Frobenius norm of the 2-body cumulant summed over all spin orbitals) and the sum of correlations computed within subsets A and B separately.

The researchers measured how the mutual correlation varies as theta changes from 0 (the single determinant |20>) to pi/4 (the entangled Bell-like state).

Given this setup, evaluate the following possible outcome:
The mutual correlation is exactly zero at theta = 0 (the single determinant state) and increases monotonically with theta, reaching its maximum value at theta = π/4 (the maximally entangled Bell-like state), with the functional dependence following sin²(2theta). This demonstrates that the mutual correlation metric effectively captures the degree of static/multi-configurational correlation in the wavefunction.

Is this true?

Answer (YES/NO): NO